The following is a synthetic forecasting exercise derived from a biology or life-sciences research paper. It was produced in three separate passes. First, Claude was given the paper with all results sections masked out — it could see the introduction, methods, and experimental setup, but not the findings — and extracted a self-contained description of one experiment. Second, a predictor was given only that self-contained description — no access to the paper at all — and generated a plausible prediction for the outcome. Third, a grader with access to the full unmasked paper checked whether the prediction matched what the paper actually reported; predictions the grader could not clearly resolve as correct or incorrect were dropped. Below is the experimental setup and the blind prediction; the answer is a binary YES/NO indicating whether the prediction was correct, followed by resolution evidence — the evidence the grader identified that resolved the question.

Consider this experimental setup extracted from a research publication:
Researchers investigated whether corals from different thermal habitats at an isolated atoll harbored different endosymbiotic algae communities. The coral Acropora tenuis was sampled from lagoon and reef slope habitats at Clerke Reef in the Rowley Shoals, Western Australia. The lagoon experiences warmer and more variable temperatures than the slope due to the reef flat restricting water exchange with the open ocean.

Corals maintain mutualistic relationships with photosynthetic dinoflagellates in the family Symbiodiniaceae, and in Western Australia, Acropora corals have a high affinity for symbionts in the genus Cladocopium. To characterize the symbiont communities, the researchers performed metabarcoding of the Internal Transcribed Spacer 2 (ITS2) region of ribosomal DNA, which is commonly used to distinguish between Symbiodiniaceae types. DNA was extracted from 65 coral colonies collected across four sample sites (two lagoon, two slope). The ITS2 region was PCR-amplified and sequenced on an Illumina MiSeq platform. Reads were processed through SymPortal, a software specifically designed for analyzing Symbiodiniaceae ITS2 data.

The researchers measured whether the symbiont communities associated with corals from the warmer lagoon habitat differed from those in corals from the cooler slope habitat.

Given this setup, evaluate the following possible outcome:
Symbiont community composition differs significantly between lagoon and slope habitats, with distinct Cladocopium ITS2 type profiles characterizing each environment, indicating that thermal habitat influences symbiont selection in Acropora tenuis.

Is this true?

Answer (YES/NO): NO